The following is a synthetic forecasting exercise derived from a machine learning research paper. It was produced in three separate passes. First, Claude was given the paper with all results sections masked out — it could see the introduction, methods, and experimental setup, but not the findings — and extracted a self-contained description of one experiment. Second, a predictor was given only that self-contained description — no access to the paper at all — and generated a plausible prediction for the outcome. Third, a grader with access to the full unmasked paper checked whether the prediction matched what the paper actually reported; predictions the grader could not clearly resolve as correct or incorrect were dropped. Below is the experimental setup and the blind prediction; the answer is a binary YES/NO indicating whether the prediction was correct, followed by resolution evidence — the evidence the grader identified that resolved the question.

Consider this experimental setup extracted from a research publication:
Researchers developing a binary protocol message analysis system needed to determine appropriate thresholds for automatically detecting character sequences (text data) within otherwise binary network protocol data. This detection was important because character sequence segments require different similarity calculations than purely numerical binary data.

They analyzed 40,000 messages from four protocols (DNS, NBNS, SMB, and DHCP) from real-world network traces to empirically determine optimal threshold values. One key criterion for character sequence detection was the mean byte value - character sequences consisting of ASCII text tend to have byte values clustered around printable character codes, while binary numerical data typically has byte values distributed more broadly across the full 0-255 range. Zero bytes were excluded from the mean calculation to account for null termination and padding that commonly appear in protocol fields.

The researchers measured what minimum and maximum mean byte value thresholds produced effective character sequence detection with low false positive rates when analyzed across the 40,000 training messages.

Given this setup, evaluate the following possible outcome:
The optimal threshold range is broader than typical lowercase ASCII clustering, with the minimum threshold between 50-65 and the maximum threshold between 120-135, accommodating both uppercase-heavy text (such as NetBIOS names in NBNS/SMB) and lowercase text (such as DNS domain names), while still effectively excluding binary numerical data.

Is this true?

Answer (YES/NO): NO